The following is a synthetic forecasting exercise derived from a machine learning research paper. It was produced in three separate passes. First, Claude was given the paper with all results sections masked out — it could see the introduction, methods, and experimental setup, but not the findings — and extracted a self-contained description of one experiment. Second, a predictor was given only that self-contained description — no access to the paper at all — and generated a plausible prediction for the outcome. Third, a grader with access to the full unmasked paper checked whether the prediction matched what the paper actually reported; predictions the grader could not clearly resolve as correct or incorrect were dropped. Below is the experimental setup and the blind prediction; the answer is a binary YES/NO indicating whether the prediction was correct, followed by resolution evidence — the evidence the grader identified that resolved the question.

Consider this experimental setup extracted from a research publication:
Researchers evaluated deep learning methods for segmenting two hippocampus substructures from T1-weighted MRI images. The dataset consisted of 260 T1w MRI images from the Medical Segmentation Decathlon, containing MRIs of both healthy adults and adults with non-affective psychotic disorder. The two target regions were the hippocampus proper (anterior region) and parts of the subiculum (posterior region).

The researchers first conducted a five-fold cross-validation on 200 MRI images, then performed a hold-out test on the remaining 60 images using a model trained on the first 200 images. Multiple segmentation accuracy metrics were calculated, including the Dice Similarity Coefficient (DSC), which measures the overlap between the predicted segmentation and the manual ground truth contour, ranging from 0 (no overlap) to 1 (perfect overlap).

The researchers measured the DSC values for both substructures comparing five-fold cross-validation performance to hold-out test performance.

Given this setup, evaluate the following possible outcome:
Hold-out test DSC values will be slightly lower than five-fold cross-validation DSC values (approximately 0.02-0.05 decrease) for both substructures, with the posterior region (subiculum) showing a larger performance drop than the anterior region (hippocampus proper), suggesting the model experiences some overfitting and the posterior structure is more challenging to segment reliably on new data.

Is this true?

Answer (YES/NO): NO